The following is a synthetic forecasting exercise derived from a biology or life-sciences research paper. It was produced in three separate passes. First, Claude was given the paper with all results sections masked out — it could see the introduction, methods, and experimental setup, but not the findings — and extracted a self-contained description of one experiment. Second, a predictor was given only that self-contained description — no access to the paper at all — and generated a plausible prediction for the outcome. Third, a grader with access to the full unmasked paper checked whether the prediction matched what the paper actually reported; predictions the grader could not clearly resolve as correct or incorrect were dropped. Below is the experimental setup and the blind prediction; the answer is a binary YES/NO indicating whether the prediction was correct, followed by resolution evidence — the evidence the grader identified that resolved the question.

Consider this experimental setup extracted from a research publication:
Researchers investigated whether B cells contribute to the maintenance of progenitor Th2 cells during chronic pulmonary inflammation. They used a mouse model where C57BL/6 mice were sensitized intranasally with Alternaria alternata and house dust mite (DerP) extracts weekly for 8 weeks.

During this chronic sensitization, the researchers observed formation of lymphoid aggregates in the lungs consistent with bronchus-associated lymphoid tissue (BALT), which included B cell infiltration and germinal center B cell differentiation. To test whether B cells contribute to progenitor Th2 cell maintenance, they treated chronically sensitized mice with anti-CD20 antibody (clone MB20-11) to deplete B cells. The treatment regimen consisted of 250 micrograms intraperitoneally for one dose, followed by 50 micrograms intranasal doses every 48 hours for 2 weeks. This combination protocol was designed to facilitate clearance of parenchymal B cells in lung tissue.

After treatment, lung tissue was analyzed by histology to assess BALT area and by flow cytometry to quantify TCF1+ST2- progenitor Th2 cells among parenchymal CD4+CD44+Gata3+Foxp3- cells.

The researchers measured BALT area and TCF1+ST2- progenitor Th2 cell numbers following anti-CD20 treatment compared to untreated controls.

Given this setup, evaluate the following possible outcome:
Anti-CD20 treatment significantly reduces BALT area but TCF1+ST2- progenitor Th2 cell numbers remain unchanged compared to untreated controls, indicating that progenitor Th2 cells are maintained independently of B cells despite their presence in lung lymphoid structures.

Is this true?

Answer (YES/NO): NO